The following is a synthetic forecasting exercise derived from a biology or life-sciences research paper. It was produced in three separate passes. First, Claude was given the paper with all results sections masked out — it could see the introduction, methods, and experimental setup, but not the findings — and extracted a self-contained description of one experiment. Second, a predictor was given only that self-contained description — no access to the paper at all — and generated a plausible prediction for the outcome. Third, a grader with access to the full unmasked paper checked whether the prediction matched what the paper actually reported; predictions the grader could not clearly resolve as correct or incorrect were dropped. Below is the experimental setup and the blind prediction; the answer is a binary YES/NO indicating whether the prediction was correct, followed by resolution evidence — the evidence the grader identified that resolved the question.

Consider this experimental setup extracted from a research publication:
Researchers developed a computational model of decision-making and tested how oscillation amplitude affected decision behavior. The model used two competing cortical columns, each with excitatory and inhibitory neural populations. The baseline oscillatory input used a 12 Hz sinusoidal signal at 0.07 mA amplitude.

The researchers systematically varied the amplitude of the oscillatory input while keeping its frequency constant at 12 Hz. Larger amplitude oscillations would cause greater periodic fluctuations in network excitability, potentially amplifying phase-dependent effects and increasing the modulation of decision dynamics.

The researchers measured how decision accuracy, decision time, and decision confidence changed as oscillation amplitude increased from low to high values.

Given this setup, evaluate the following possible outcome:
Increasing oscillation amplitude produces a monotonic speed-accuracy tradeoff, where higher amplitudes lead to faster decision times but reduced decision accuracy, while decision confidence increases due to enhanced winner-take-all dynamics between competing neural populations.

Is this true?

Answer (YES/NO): NO